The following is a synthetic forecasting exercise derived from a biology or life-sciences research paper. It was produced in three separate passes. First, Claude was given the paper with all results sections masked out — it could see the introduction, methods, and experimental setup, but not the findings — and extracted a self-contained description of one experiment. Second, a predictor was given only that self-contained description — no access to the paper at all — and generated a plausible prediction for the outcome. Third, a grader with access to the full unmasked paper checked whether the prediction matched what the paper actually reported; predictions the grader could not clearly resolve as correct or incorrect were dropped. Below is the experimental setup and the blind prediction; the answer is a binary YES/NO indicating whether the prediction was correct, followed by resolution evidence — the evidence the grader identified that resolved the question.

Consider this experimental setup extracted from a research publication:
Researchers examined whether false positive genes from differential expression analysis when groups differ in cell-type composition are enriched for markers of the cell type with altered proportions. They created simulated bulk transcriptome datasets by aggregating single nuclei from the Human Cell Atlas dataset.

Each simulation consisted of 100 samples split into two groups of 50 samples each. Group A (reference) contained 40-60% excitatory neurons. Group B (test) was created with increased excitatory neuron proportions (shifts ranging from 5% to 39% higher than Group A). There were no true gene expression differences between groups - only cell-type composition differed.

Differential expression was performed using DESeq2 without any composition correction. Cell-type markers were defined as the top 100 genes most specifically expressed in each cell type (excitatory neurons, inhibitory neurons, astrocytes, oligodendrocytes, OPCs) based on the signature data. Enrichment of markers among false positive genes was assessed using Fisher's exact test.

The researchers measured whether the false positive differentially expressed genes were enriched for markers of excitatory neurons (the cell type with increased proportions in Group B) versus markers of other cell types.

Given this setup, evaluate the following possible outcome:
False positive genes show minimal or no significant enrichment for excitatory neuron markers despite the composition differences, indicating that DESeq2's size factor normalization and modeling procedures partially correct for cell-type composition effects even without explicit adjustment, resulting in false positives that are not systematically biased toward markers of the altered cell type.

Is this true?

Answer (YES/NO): NO